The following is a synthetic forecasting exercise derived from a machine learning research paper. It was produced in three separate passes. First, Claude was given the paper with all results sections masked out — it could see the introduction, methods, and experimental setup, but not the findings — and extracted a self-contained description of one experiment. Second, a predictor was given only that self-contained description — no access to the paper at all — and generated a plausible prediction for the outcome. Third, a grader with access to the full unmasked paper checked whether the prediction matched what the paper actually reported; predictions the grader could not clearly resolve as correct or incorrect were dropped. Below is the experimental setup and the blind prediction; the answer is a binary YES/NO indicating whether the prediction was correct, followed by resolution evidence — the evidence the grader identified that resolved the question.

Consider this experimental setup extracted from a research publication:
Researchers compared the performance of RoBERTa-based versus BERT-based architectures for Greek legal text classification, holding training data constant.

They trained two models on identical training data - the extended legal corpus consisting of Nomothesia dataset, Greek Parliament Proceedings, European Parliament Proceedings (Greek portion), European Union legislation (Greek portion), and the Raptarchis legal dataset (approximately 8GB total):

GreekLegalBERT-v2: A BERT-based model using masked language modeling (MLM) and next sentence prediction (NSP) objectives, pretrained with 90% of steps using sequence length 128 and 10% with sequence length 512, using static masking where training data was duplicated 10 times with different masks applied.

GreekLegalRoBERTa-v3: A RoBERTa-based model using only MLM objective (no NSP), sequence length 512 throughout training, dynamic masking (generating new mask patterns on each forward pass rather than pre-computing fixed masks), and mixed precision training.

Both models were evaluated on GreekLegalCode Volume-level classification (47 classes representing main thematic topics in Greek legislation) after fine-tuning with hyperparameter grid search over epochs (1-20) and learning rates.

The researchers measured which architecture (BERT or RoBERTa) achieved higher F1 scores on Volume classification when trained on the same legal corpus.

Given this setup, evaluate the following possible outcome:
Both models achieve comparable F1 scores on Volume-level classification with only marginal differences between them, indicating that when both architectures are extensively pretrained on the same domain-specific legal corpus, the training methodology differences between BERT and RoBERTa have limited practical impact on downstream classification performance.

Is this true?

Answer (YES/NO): NO